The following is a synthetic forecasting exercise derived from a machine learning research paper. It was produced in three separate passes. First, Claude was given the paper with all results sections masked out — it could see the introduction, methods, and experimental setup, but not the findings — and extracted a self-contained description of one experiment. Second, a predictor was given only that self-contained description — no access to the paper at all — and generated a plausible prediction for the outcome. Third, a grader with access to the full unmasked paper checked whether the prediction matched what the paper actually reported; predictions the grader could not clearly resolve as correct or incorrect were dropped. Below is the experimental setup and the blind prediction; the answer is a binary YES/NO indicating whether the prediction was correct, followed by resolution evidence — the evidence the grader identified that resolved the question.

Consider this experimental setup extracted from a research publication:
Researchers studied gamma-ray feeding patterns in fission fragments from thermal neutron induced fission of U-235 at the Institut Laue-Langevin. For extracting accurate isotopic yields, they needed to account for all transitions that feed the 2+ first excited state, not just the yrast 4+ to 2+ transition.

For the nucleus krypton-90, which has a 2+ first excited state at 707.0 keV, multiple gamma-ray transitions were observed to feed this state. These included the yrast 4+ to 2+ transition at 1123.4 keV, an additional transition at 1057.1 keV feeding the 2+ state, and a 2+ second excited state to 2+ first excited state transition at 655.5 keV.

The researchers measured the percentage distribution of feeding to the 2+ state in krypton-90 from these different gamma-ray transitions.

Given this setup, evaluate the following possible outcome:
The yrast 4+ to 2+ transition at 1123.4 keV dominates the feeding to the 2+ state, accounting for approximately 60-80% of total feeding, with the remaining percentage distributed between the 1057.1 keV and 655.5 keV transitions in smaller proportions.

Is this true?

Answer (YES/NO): NO